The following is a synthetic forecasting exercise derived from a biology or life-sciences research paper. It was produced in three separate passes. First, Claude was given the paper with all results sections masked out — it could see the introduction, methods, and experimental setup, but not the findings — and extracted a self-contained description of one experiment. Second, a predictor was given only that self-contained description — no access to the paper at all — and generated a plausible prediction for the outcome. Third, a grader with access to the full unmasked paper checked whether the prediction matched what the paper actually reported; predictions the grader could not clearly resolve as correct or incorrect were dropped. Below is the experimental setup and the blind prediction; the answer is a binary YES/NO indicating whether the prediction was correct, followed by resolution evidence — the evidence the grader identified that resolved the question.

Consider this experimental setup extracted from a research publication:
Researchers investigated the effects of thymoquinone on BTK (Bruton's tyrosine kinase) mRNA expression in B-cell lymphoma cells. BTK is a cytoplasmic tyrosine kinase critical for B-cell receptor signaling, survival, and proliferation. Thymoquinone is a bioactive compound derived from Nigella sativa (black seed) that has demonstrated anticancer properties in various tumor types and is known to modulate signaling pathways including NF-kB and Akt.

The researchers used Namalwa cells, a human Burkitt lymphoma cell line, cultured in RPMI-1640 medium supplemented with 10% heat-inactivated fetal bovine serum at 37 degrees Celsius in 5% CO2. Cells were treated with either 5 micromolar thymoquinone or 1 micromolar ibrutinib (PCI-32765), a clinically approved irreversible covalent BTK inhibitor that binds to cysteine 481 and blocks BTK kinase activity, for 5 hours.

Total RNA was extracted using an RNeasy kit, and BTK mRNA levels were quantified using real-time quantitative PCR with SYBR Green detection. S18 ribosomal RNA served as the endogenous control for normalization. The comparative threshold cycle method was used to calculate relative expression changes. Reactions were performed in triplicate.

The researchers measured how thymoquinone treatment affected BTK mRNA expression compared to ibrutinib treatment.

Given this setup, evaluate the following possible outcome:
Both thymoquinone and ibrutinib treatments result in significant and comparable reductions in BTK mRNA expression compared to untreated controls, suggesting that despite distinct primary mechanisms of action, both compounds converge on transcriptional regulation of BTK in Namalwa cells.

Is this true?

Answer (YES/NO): NO